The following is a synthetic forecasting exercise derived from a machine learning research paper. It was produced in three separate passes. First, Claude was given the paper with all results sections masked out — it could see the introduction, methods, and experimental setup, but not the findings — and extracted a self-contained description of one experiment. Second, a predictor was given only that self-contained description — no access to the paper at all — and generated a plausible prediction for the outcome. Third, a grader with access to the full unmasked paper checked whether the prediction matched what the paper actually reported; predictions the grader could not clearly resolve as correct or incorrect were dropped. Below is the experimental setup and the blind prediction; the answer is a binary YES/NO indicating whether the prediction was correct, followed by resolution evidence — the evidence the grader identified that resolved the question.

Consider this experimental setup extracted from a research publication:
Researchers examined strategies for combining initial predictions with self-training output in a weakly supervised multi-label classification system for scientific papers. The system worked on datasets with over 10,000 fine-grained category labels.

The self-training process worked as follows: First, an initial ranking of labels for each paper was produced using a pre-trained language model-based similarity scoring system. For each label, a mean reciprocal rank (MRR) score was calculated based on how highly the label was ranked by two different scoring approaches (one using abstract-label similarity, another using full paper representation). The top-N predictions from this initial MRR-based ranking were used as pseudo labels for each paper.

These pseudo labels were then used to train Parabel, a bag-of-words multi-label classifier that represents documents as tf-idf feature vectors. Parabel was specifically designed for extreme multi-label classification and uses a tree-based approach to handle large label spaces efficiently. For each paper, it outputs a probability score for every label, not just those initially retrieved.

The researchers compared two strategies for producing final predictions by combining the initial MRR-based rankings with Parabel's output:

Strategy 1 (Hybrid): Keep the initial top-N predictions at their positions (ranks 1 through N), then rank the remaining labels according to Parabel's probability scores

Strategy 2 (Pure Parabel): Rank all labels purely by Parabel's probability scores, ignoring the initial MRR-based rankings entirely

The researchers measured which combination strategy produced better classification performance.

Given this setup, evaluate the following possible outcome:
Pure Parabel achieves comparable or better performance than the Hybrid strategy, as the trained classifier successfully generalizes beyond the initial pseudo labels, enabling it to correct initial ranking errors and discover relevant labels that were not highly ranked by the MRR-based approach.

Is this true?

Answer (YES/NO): NO